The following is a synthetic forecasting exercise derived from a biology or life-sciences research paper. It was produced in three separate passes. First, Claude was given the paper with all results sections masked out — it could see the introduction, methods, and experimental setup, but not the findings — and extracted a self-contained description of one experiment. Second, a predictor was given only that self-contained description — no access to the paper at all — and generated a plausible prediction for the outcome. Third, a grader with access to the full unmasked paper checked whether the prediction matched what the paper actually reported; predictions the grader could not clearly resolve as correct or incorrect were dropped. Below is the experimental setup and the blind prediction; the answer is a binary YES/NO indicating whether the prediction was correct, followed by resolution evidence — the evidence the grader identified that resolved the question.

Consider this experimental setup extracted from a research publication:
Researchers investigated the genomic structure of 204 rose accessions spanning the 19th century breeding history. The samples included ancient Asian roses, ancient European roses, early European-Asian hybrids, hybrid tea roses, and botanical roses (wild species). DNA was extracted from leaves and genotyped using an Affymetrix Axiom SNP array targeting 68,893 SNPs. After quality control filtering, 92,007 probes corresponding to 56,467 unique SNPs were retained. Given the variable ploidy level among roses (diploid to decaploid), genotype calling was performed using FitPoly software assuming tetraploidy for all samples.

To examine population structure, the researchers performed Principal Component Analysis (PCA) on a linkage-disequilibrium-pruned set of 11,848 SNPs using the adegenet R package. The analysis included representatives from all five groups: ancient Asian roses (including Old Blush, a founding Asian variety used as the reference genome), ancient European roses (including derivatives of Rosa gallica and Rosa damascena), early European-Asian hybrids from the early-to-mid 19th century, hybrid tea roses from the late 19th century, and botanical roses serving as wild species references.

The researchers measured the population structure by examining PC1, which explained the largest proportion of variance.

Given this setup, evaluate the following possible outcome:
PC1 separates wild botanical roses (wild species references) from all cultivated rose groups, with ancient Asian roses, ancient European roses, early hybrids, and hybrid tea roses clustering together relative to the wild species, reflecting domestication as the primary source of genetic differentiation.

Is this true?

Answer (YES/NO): NO